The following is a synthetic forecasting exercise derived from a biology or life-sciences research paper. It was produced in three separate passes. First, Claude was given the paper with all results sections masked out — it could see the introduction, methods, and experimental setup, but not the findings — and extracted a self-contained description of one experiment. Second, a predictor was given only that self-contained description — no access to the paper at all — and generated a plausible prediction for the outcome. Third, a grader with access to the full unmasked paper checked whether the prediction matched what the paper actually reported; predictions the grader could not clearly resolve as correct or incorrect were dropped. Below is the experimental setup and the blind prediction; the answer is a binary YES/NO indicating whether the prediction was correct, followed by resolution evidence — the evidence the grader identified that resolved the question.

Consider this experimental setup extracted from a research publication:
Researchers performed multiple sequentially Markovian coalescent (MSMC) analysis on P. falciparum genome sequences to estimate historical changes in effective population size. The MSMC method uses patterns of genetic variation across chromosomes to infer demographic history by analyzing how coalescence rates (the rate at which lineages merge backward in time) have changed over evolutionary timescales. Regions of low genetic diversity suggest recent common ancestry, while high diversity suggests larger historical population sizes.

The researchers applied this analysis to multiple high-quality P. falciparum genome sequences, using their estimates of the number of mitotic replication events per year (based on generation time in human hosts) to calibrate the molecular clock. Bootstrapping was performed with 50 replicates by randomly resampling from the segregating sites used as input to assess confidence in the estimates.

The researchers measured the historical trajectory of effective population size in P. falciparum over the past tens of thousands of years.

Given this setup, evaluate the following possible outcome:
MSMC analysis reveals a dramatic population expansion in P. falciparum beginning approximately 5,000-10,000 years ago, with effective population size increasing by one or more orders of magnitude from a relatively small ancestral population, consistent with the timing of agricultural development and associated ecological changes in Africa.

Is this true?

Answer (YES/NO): NO